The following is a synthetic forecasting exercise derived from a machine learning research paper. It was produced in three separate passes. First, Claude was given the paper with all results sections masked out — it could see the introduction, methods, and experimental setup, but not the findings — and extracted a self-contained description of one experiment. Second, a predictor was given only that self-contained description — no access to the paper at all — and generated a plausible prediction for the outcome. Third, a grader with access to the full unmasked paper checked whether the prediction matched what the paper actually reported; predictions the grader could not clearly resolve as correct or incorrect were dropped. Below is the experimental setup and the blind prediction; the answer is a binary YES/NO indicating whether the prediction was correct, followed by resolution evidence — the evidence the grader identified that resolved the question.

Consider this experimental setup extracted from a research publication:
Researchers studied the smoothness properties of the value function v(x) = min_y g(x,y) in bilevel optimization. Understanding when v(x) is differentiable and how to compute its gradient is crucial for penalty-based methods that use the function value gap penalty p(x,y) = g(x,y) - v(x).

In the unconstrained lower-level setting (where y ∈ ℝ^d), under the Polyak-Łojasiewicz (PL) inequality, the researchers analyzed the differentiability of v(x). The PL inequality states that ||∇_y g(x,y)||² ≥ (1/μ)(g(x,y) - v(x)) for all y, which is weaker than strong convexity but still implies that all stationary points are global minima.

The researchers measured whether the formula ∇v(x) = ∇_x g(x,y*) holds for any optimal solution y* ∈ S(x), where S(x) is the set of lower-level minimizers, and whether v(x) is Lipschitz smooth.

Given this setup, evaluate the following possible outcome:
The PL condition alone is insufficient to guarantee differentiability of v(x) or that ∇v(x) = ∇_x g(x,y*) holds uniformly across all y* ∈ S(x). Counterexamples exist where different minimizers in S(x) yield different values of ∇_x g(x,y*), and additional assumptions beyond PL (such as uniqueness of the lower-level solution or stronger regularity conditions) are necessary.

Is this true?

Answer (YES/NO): NO